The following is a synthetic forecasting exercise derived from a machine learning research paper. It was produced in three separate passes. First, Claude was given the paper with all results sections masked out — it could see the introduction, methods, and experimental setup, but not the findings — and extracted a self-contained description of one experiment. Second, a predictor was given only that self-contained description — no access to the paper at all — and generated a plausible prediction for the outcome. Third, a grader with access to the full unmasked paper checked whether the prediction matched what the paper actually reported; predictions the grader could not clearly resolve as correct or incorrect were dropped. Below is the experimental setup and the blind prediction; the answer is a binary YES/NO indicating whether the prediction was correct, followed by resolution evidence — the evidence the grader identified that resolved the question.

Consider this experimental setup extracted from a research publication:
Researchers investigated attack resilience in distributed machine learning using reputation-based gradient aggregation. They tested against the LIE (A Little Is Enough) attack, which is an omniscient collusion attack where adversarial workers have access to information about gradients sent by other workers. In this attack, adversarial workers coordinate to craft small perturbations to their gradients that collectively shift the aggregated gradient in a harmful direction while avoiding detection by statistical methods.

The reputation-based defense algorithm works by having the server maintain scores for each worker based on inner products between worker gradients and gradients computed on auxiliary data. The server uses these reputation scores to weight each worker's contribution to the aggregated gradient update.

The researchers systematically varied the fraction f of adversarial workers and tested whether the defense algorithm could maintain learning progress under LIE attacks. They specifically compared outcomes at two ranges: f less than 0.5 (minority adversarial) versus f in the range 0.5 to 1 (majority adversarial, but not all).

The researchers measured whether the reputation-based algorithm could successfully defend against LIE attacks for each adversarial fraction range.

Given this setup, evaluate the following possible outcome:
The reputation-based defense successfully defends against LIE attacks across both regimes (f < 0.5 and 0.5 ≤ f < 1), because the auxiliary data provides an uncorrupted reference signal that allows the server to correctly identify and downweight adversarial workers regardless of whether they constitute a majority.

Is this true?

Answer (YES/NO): NO